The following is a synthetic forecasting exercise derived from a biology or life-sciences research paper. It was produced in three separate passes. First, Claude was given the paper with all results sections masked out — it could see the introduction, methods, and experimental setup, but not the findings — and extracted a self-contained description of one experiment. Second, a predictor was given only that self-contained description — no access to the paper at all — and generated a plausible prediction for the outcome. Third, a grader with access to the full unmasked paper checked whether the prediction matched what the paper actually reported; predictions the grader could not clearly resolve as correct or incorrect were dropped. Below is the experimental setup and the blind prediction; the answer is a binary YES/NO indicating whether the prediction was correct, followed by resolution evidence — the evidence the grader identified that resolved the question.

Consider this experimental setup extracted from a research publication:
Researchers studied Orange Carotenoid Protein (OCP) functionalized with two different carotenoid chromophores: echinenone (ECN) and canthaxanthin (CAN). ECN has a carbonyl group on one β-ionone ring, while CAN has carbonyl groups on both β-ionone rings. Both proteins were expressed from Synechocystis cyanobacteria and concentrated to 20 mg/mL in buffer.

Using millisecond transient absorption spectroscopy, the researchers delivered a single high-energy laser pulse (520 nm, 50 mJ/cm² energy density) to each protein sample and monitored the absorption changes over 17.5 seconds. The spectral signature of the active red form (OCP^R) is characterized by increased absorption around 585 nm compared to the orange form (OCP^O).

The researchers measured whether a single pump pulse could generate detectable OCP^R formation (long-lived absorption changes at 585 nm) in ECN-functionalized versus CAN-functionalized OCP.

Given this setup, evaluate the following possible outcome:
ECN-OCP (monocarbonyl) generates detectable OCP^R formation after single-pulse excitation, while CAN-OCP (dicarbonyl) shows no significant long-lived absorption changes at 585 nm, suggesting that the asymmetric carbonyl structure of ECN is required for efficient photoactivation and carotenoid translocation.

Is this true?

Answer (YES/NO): NO